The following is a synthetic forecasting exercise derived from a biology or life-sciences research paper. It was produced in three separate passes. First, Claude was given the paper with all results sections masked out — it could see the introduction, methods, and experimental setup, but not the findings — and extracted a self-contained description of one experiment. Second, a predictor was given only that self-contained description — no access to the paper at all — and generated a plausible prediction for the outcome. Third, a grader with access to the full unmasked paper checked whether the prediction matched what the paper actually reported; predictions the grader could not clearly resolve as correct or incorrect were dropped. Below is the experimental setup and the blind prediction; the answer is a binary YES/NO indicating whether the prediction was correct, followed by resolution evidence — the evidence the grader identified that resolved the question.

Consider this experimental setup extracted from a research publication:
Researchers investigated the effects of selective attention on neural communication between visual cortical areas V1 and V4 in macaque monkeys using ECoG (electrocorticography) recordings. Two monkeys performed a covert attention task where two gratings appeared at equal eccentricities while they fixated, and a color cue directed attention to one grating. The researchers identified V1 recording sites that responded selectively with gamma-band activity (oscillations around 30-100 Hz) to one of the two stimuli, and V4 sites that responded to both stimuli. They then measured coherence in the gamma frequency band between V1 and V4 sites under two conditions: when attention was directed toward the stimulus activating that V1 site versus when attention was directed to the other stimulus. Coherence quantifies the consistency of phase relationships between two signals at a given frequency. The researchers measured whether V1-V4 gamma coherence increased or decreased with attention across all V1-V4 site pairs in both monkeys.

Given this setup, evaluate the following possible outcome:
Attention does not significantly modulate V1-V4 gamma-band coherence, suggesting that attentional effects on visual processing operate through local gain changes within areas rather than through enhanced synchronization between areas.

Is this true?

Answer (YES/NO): NO